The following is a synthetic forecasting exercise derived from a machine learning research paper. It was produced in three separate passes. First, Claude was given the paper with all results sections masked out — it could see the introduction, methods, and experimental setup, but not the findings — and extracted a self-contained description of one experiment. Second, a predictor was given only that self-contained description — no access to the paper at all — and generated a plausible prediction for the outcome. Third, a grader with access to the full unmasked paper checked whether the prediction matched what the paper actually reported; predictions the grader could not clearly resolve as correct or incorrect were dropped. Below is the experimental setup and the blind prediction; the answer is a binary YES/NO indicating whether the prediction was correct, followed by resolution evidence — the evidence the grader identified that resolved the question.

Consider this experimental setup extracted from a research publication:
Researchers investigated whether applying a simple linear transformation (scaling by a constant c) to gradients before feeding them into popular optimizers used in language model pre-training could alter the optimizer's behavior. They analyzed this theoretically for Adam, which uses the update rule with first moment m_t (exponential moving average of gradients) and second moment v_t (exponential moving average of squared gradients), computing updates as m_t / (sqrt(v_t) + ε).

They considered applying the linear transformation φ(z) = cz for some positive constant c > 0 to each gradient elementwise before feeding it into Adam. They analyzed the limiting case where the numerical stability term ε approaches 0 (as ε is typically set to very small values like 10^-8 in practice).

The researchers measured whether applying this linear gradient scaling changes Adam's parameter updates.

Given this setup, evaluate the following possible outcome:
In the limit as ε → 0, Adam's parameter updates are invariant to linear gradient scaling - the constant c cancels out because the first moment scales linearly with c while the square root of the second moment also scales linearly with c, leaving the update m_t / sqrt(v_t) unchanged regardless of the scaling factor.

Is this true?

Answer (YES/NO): YES